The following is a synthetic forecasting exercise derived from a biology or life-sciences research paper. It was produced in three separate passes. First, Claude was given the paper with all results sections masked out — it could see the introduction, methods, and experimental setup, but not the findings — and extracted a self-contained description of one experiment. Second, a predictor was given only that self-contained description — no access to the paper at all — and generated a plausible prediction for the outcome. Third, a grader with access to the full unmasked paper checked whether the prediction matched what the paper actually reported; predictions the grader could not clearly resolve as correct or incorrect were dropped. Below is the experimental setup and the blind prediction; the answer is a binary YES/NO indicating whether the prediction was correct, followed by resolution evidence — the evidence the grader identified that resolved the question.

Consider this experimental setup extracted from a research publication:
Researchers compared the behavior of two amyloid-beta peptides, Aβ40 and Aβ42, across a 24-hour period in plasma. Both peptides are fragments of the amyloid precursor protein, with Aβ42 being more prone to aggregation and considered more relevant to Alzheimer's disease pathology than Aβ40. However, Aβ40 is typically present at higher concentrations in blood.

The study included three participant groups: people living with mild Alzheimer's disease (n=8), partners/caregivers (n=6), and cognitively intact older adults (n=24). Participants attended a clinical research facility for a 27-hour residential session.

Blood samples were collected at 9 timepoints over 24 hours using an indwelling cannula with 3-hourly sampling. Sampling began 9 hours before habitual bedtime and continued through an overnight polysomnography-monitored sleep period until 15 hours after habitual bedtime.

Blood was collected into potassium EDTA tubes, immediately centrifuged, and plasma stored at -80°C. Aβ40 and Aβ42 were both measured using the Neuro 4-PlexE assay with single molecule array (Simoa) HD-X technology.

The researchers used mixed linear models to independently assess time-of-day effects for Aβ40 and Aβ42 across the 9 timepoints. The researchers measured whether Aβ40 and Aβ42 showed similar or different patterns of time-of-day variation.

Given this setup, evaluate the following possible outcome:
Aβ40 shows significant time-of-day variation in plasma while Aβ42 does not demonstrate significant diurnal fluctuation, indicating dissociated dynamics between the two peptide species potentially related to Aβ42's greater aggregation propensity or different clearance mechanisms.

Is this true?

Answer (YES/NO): NO